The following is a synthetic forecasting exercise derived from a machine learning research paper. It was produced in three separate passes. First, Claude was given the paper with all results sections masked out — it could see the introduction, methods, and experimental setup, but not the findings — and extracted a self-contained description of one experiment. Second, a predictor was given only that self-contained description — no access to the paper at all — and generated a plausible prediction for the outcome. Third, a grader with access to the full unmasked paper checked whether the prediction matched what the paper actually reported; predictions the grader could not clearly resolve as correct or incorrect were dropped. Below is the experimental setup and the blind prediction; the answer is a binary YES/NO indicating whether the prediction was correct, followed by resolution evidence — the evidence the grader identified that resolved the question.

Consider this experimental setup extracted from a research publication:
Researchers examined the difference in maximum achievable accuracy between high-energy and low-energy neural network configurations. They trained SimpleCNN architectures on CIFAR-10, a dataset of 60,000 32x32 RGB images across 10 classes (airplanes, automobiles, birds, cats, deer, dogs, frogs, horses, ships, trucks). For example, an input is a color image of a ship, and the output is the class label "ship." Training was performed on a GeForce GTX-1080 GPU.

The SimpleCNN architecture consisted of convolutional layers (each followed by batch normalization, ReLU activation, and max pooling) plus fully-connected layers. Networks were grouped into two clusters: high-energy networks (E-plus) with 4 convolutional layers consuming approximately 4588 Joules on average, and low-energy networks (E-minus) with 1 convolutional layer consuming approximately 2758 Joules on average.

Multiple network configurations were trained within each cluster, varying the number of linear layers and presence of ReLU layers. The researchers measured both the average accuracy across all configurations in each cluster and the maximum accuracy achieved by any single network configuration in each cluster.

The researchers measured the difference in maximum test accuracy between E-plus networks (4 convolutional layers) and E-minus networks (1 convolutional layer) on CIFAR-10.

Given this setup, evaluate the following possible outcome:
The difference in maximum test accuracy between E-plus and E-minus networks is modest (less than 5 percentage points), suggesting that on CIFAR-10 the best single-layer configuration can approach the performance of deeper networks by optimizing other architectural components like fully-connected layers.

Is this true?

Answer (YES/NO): NO